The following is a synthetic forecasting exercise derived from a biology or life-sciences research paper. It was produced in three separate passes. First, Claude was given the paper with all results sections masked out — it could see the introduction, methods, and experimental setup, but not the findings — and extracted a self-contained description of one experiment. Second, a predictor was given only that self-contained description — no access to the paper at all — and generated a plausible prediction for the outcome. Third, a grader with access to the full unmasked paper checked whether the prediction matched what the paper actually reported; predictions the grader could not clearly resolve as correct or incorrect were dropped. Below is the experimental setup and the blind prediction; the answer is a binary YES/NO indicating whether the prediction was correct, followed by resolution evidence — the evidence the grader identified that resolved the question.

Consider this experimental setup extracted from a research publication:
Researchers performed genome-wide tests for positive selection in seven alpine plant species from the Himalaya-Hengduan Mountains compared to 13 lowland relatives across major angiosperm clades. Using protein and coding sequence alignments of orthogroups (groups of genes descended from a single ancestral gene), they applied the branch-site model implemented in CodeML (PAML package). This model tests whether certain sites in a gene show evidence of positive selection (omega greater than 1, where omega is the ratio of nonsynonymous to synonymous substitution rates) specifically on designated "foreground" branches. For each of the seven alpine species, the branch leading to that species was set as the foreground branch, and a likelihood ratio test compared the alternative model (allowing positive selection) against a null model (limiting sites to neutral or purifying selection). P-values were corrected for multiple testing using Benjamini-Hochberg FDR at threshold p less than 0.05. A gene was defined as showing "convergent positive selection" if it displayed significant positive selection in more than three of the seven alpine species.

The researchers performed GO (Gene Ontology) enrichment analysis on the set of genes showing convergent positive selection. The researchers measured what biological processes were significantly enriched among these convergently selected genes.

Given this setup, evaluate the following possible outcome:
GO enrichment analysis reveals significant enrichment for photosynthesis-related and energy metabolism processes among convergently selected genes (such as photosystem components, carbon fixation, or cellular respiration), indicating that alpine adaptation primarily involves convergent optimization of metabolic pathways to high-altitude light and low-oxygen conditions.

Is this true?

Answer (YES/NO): NO